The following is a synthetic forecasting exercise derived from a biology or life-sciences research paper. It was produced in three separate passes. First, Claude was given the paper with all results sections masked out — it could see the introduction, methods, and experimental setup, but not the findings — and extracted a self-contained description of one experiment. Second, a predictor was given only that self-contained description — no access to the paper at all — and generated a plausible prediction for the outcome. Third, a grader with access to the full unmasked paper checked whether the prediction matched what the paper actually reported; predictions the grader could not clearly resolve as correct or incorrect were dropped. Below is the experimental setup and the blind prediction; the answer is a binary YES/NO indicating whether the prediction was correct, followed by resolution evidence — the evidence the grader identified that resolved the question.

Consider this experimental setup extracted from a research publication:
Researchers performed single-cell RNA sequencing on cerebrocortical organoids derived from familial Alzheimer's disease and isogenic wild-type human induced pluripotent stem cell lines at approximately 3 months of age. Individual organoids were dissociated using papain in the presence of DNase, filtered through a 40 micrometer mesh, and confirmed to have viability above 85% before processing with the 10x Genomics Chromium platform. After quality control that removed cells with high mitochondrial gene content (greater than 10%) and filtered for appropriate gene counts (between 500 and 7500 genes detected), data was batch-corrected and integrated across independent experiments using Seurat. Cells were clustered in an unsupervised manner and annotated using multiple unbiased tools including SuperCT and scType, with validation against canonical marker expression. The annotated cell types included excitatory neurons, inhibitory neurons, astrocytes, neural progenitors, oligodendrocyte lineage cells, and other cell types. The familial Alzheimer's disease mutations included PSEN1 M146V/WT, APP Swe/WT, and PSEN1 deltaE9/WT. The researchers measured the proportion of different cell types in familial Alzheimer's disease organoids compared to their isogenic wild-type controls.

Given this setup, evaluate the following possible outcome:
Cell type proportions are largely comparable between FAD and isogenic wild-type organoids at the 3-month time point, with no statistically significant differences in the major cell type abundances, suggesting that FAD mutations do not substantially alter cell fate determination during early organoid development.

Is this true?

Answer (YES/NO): NO